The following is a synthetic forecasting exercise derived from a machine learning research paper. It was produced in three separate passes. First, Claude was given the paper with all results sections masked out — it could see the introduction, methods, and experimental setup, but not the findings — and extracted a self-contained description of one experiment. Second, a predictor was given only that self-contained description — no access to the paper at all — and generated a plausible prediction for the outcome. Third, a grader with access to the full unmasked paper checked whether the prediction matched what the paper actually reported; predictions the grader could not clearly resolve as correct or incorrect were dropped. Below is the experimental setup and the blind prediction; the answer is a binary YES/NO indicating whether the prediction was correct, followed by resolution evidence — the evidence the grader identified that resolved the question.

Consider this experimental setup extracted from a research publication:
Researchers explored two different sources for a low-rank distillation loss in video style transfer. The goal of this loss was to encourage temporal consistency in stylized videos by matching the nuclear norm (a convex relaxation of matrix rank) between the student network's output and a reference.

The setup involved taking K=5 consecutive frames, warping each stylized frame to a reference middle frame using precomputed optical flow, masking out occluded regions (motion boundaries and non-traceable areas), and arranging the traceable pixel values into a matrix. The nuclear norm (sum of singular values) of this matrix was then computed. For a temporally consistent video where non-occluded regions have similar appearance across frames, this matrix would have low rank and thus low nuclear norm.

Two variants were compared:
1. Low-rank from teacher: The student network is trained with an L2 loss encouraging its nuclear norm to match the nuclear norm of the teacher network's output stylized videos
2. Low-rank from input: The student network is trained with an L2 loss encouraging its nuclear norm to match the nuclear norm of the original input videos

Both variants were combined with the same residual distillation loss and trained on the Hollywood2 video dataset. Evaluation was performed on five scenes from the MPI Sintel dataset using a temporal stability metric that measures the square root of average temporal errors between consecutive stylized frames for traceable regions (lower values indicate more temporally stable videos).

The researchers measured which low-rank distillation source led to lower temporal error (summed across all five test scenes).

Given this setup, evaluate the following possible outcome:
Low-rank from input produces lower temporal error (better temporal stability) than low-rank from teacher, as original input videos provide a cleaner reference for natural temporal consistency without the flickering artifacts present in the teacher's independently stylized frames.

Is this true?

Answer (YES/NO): YES